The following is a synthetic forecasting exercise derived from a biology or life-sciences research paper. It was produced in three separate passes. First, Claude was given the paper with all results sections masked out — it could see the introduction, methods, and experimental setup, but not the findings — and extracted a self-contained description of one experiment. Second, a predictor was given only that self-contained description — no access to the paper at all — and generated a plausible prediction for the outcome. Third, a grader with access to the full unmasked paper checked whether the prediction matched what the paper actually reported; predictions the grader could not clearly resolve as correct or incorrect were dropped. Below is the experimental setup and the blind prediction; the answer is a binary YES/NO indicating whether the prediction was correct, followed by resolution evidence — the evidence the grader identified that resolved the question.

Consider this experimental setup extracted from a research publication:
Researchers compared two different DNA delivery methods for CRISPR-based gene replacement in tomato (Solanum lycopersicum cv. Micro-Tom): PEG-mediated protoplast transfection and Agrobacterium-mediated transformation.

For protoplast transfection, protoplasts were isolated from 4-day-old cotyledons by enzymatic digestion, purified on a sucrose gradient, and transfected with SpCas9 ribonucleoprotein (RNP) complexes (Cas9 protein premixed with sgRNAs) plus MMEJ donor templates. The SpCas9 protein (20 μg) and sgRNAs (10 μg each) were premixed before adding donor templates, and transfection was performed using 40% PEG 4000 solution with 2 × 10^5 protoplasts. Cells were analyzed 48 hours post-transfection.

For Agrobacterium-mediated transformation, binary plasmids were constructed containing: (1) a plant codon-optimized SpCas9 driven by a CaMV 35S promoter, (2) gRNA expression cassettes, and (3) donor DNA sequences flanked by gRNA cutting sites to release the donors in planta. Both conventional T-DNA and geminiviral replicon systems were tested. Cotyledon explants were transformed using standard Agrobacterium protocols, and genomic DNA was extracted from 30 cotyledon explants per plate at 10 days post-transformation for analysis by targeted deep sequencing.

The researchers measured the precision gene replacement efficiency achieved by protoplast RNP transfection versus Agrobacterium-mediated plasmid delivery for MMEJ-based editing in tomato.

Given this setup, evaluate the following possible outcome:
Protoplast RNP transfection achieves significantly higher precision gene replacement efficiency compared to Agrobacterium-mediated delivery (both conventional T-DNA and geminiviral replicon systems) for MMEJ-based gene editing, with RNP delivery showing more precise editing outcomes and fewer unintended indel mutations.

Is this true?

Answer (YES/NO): YES